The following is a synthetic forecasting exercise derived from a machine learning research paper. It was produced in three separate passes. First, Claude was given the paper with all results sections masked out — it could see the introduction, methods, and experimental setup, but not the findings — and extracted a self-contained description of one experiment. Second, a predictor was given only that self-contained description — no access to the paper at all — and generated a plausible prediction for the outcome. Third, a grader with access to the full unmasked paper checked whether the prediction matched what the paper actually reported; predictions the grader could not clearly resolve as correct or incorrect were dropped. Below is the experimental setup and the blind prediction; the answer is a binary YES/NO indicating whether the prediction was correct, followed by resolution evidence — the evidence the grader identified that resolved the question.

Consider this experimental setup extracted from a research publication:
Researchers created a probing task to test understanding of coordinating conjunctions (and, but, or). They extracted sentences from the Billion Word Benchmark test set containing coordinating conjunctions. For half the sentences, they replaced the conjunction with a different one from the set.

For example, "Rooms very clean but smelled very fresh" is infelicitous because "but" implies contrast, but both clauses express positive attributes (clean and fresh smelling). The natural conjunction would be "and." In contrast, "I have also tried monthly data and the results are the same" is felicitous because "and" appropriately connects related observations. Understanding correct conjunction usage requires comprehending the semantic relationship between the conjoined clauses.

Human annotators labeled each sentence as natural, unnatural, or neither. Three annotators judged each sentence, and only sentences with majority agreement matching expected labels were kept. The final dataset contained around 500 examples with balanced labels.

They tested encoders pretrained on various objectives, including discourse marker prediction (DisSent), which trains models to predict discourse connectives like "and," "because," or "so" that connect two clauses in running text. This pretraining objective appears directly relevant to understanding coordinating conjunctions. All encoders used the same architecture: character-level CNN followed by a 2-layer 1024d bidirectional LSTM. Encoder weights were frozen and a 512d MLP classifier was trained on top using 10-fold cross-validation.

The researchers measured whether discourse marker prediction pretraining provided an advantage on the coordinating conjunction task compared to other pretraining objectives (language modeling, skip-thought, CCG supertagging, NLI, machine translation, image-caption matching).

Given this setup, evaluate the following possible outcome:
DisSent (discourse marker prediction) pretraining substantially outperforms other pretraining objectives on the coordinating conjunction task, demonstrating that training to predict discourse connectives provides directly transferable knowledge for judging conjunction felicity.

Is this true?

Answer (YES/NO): NO